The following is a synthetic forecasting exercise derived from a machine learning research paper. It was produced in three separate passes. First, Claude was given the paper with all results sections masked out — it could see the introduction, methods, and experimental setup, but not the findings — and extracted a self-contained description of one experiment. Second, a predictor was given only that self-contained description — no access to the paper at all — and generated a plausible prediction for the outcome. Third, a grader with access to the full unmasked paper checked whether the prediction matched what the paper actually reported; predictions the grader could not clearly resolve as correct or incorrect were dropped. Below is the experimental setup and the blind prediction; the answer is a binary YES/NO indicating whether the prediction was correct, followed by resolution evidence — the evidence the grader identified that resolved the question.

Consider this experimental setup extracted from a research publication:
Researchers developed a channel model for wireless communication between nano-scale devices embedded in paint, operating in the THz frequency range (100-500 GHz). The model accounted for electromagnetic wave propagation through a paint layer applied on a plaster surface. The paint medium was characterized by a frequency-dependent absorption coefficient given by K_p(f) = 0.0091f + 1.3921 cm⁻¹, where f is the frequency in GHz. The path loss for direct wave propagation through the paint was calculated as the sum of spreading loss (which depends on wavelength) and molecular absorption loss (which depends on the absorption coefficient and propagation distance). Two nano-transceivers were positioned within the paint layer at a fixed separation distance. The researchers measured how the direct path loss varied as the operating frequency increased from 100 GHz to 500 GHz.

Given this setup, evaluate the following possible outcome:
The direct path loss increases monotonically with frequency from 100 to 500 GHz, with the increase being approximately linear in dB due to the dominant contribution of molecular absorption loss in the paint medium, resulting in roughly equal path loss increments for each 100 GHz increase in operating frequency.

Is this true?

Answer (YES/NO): YES